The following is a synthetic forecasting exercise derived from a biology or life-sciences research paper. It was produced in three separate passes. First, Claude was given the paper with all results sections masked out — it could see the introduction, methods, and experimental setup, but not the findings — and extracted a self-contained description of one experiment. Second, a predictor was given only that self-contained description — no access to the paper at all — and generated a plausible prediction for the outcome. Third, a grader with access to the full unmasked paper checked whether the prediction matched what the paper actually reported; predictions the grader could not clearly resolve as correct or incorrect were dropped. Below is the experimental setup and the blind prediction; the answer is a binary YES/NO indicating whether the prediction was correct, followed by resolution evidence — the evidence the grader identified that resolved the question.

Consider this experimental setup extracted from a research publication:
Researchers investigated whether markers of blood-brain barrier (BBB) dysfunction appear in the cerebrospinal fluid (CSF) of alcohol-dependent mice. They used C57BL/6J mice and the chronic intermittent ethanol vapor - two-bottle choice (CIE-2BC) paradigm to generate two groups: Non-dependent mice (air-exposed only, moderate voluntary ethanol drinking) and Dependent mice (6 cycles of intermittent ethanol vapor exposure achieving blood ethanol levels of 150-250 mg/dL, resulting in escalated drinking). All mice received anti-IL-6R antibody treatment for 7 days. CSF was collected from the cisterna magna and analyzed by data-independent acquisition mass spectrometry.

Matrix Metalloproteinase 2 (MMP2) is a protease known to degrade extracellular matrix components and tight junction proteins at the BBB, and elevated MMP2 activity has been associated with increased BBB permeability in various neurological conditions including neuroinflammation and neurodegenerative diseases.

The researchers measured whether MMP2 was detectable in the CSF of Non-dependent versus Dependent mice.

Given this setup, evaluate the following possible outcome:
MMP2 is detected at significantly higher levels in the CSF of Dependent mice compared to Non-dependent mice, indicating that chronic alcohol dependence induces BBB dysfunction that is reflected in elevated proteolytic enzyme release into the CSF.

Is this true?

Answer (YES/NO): YES